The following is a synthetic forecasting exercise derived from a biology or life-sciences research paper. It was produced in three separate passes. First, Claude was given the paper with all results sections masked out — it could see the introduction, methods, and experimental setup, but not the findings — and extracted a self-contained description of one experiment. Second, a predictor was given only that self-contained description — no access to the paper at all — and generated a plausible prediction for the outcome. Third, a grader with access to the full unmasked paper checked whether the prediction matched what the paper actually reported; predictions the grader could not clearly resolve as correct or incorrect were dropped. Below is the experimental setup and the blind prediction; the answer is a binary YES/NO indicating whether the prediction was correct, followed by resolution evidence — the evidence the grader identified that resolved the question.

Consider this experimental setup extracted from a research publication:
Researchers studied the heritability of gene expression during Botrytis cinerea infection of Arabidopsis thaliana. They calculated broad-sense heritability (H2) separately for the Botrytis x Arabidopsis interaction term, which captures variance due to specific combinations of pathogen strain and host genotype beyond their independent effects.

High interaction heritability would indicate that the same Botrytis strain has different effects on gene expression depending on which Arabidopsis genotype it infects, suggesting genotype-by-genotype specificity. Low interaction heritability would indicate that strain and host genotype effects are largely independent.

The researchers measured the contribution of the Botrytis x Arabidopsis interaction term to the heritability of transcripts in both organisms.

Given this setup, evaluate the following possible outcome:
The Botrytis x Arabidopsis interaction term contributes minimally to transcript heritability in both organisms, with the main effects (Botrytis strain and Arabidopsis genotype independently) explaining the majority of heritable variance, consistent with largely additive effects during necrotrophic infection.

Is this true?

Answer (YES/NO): NO